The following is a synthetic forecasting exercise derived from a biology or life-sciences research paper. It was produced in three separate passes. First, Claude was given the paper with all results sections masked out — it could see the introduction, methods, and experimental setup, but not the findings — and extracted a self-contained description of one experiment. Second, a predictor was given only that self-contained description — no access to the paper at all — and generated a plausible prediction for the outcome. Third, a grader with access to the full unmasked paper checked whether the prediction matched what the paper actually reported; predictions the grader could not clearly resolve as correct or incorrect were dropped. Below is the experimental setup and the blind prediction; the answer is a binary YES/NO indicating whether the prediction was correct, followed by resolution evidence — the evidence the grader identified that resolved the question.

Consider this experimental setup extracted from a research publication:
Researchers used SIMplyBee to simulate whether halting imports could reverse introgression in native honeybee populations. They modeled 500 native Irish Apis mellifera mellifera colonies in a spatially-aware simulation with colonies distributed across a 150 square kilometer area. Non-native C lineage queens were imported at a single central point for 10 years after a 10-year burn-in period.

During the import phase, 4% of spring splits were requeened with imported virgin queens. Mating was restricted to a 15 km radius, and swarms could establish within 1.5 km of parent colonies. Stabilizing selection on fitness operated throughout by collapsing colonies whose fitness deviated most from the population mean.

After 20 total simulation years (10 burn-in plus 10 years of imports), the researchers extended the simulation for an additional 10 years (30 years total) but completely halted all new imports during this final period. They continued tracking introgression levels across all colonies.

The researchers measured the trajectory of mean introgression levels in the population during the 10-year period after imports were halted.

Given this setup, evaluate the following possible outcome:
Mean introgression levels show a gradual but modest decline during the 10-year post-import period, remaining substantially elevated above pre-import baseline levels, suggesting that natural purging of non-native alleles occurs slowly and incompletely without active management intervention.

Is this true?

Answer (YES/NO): YES